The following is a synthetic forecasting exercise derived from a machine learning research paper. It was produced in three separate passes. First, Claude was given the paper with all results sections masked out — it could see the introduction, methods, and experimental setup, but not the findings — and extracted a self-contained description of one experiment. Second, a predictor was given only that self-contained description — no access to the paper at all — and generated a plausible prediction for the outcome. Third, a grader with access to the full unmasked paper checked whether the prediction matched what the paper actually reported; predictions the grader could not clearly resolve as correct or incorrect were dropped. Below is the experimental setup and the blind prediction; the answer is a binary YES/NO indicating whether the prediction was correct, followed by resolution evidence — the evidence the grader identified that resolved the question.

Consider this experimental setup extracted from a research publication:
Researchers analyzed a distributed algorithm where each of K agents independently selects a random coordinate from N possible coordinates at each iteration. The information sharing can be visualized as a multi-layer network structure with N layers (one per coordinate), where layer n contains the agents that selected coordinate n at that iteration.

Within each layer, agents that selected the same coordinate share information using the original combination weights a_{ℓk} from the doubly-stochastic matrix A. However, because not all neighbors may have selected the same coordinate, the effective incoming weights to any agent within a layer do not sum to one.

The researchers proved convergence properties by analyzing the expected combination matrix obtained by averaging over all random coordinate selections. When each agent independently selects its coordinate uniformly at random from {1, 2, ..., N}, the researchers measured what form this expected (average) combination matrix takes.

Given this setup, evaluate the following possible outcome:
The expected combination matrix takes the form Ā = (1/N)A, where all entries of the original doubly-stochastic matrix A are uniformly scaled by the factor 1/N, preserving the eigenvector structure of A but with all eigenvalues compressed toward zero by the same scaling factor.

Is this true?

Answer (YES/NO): NO